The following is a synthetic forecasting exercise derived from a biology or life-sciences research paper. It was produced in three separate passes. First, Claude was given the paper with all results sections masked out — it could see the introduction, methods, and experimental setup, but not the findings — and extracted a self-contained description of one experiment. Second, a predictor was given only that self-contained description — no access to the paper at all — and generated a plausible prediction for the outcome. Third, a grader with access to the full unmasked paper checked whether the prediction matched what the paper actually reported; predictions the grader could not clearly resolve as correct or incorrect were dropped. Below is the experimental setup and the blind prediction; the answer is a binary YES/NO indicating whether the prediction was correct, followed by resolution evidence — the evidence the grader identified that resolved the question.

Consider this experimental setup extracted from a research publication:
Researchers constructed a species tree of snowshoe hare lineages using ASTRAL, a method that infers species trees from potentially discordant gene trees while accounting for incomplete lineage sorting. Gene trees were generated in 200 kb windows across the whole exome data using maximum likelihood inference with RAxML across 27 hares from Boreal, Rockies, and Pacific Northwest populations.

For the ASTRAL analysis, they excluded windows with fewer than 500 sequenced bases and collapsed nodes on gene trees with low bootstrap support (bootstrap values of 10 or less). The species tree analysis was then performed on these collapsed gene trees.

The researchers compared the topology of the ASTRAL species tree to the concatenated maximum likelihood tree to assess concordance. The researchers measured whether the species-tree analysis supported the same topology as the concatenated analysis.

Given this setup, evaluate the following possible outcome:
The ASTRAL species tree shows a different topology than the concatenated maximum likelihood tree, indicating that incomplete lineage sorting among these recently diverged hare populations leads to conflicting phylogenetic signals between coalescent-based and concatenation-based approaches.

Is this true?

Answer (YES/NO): NO